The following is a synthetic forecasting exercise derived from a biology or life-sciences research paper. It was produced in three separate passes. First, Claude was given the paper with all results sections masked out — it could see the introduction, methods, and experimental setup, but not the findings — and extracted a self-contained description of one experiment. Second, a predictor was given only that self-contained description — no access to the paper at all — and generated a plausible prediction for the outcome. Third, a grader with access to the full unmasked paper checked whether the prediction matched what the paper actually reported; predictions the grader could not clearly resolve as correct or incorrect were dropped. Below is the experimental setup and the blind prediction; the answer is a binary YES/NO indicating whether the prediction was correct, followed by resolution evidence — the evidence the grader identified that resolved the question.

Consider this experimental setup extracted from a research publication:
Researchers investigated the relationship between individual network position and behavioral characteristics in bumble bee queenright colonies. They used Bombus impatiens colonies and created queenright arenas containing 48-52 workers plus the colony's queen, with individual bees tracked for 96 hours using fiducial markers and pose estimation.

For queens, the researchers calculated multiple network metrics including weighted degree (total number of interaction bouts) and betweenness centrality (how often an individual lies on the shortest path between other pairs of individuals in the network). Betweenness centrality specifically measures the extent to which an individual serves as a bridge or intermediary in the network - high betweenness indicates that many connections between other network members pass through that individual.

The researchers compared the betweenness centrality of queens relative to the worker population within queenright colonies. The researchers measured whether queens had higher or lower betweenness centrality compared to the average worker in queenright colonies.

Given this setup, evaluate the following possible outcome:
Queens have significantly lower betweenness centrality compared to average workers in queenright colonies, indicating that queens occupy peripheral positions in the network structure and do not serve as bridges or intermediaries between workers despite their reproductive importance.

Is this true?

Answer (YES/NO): NO